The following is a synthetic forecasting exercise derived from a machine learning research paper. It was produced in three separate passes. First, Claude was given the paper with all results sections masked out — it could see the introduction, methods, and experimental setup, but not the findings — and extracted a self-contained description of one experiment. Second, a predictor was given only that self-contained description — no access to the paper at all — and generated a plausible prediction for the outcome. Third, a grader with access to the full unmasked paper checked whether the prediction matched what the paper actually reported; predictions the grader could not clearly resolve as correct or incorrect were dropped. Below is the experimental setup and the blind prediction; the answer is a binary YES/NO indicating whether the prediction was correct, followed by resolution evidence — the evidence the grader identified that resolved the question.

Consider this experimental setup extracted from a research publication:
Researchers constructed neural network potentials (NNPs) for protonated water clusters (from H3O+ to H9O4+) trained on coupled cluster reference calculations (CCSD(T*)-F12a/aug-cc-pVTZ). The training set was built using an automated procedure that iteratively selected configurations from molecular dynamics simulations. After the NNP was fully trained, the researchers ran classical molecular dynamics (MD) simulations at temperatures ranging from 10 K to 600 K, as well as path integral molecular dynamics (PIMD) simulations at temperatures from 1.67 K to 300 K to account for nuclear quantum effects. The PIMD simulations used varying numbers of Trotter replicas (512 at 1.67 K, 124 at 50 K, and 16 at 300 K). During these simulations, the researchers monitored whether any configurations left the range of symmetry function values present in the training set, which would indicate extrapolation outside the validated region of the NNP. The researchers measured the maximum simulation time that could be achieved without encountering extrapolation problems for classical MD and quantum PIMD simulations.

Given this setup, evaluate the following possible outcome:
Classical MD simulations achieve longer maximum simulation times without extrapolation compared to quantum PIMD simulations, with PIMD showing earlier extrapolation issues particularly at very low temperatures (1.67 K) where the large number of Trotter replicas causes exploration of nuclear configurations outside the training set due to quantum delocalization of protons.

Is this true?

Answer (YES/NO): NO